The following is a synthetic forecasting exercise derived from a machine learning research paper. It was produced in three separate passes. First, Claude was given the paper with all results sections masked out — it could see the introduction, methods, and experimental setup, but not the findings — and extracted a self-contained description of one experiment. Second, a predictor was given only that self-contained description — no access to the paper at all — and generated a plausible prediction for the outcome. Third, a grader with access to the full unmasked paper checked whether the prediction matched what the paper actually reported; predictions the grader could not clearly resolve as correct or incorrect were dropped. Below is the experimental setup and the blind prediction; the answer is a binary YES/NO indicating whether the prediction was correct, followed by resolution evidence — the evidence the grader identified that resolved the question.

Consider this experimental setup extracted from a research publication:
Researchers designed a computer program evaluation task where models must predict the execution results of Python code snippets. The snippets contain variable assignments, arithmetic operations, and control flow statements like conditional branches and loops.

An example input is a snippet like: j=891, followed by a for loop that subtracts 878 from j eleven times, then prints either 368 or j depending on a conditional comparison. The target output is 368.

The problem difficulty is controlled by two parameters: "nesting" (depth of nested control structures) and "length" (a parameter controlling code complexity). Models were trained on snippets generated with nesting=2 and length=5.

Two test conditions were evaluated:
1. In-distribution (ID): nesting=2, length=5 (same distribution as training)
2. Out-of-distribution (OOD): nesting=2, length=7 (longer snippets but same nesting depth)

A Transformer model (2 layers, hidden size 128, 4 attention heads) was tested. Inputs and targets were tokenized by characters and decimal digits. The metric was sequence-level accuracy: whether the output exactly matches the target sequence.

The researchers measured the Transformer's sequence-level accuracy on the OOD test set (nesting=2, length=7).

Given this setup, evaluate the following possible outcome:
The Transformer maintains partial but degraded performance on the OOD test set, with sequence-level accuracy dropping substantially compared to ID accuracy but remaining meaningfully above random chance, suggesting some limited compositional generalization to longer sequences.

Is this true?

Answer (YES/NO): NO